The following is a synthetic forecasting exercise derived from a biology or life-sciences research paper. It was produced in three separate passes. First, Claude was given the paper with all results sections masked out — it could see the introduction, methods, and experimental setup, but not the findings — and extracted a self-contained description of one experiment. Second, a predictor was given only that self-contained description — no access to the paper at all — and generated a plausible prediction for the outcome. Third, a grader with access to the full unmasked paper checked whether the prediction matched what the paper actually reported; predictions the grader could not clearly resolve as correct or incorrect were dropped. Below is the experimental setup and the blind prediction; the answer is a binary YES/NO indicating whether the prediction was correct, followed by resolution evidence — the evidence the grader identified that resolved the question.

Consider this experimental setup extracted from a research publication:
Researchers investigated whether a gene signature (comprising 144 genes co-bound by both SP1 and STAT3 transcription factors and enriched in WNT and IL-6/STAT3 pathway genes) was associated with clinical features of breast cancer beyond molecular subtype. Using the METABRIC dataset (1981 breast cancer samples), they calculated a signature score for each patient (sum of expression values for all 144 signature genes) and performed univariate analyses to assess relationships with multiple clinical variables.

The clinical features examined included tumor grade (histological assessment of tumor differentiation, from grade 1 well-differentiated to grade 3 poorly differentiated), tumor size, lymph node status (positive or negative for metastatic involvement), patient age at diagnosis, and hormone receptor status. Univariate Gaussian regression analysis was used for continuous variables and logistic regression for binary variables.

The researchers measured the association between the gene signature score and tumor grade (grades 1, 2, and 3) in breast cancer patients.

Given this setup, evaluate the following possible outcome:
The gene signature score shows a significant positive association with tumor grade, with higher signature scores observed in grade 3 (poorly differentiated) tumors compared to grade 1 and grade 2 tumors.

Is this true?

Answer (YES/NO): YES